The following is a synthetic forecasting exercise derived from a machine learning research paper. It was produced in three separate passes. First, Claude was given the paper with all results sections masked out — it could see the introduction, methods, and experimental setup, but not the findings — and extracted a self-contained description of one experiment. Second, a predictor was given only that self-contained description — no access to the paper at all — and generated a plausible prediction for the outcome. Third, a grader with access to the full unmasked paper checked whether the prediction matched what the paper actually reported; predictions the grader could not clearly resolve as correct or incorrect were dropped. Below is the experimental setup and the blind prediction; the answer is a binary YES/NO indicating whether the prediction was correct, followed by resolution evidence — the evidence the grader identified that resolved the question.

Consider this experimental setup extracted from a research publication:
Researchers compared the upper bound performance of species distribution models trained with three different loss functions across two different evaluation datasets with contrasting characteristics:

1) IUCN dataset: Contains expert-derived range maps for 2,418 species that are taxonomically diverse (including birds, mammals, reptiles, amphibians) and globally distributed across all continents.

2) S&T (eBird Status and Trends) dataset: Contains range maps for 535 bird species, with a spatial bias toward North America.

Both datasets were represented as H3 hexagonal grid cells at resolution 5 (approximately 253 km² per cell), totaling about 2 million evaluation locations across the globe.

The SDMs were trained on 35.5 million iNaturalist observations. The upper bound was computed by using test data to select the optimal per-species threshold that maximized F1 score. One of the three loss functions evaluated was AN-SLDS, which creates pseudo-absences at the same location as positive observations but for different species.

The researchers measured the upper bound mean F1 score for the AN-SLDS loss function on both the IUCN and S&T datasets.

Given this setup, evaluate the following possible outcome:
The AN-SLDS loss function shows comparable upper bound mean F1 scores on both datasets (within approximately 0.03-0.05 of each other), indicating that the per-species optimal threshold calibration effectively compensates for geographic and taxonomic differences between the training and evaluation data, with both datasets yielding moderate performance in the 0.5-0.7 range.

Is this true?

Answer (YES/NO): NO